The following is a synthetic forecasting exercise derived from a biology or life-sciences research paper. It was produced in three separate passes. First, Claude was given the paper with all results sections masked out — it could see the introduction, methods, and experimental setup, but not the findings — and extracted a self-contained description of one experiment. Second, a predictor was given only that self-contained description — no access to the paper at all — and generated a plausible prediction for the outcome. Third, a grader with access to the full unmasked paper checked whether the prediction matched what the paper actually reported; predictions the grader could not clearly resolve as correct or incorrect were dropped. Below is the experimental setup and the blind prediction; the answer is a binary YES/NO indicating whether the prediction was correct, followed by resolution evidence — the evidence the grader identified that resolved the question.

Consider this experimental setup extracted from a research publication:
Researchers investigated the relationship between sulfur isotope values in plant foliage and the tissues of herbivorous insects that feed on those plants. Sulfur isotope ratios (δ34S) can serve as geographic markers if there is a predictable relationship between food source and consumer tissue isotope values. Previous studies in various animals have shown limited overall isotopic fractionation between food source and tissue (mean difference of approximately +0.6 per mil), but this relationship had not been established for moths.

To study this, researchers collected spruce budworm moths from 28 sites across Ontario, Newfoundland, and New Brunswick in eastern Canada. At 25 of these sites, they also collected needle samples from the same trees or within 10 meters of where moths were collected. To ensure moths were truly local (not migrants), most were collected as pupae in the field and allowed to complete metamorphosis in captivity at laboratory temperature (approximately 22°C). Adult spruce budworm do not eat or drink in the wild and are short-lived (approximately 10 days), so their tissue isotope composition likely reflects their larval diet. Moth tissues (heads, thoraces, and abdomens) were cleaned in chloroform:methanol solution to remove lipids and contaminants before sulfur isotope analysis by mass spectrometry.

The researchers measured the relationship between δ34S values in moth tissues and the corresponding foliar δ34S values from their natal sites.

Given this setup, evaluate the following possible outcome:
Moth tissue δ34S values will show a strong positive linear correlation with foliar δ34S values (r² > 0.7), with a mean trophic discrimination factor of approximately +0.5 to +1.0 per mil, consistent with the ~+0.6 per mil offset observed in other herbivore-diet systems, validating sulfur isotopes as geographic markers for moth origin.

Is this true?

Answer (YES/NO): NO